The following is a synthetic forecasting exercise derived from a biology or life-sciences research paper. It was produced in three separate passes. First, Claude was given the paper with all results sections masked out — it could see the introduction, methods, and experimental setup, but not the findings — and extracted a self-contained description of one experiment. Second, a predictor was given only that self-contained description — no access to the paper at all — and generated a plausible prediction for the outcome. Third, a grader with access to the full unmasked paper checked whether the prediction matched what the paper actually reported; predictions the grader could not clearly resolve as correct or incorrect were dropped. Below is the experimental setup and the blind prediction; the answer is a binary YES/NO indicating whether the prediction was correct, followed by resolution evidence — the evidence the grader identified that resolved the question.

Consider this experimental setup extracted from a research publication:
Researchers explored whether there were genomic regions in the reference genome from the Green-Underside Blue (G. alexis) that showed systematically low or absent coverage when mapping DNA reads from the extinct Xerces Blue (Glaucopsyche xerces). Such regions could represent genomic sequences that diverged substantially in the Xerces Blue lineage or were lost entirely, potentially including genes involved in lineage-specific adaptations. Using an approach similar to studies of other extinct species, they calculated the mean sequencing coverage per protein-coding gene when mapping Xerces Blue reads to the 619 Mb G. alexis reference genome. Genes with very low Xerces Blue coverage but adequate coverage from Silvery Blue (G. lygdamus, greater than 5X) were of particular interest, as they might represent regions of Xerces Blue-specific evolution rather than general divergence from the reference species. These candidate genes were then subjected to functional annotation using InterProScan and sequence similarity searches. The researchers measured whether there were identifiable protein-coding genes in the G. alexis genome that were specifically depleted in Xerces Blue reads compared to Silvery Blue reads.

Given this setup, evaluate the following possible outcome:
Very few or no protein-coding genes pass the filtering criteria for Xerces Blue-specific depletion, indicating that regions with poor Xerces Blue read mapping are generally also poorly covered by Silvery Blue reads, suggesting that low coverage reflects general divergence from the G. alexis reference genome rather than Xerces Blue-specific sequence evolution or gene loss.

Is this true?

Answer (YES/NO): NO